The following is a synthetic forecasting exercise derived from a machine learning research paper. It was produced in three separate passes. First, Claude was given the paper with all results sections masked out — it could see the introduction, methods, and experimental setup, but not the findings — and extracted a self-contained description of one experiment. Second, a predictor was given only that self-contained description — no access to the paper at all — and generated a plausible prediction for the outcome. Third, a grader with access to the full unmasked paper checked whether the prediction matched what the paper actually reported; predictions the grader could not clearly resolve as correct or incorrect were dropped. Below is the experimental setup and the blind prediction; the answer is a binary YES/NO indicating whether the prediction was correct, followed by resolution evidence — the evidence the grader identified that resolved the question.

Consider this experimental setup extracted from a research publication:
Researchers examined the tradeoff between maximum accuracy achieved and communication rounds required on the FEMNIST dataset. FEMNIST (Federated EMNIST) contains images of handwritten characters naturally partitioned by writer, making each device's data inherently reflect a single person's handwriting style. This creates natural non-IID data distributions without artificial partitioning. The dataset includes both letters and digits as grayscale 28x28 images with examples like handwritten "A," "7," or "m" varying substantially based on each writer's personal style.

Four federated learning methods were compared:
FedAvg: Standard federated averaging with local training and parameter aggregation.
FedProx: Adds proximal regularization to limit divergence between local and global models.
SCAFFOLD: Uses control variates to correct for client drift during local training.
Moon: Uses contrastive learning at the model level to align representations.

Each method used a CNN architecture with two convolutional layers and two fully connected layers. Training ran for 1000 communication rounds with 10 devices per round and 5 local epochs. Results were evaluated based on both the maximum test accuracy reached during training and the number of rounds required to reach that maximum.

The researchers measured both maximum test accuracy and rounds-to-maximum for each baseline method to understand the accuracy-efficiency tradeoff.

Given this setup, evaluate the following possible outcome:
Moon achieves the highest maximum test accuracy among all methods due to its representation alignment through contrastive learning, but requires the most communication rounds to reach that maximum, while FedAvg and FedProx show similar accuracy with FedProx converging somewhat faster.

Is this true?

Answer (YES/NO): NO